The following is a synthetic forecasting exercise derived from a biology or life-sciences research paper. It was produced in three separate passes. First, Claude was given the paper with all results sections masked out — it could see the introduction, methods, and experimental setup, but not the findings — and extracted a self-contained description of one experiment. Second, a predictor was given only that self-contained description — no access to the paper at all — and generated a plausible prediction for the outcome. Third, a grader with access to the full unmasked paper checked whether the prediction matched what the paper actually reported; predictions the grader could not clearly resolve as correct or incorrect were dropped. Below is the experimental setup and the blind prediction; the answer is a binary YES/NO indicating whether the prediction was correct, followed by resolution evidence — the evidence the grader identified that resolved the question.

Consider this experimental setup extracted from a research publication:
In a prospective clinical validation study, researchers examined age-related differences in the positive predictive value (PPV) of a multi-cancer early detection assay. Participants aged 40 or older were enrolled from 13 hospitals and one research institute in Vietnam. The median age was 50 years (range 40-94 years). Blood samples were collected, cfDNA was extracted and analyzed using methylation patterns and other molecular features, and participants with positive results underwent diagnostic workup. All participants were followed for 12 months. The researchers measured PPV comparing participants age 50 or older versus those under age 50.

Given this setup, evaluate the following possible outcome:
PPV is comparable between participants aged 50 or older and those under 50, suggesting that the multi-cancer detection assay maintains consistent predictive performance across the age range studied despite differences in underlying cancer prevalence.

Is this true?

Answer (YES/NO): NO